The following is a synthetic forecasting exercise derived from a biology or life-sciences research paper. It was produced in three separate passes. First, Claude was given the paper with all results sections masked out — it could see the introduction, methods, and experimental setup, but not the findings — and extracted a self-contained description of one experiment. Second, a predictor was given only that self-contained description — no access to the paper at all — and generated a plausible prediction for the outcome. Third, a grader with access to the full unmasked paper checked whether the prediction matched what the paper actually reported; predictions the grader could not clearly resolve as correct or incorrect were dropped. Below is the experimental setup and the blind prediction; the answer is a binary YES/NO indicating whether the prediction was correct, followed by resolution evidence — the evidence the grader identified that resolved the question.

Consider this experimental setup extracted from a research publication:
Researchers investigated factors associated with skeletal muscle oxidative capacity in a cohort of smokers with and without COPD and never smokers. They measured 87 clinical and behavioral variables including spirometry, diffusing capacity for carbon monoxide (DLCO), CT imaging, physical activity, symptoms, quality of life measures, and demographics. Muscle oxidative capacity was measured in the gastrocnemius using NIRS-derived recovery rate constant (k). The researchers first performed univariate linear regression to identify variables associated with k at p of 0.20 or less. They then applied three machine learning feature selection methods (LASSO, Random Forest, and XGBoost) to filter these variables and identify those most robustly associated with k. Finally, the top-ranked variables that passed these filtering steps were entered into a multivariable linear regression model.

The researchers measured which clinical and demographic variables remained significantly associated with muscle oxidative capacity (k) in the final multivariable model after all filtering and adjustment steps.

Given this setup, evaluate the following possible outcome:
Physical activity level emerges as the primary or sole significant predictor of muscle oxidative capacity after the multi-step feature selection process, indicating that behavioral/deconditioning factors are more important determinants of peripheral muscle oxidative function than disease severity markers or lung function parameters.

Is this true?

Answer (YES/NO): NO